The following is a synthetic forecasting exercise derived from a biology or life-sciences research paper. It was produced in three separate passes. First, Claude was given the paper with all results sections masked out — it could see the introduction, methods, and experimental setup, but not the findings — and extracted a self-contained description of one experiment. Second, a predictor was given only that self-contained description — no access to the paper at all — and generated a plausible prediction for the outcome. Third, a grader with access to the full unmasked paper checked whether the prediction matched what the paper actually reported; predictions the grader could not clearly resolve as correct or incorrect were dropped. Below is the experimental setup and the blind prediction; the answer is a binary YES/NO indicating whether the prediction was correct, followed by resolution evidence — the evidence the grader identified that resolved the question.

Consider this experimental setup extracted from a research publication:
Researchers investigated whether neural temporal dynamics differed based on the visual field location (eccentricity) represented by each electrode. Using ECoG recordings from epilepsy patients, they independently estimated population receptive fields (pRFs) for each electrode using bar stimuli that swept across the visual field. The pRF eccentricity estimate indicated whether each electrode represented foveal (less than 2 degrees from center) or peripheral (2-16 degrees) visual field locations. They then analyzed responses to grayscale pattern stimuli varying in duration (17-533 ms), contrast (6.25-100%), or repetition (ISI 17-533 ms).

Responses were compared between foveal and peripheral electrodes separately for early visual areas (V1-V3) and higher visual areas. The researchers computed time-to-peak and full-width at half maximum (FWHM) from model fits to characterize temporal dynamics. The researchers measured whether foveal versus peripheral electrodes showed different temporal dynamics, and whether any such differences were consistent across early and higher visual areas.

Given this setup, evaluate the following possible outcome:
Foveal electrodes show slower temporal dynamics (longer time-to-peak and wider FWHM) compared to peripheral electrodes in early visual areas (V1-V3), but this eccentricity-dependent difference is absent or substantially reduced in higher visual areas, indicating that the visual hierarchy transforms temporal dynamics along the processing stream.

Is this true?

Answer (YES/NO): NO